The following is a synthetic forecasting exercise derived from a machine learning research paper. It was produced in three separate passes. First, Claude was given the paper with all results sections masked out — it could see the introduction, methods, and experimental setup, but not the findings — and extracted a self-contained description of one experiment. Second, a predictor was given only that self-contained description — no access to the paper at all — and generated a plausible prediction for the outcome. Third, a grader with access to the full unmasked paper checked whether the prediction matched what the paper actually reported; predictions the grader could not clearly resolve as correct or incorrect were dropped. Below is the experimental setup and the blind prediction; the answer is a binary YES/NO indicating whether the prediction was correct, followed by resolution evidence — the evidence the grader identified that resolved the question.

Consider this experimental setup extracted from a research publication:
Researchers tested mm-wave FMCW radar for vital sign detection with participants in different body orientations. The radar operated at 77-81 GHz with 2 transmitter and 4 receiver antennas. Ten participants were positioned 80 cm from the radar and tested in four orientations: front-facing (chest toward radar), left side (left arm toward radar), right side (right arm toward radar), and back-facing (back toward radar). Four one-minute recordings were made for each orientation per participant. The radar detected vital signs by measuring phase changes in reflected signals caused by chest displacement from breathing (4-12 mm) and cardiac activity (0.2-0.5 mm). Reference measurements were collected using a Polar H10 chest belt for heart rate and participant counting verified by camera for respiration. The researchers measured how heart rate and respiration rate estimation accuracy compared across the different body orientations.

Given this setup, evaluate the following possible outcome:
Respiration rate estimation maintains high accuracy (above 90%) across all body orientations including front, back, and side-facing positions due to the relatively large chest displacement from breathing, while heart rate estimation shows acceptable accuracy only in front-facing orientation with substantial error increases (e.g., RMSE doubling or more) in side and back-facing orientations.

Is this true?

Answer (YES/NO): NO